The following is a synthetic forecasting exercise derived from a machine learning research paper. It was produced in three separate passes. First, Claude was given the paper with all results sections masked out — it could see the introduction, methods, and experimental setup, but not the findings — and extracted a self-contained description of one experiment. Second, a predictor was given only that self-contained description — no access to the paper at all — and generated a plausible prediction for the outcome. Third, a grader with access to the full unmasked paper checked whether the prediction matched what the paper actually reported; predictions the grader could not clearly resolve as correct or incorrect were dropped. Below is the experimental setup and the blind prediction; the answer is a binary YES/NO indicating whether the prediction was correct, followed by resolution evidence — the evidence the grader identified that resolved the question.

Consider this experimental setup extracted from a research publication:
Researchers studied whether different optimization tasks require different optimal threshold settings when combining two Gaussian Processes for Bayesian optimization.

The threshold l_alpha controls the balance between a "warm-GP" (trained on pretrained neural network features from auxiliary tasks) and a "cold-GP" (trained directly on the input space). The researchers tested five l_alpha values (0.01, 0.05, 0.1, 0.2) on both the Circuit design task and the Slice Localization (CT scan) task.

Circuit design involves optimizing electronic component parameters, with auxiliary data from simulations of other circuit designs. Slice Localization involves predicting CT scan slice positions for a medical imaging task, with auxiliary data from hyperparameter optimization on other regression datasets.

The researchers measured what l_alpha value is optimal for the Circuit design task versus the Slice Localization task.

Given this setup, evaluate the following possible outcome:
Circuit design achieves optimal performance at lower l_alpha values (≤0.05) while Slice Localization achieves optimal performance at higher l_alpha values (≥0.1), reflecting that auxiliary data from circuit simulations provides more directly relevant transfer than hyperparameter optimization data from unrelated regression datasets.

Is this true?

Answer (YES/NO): YES